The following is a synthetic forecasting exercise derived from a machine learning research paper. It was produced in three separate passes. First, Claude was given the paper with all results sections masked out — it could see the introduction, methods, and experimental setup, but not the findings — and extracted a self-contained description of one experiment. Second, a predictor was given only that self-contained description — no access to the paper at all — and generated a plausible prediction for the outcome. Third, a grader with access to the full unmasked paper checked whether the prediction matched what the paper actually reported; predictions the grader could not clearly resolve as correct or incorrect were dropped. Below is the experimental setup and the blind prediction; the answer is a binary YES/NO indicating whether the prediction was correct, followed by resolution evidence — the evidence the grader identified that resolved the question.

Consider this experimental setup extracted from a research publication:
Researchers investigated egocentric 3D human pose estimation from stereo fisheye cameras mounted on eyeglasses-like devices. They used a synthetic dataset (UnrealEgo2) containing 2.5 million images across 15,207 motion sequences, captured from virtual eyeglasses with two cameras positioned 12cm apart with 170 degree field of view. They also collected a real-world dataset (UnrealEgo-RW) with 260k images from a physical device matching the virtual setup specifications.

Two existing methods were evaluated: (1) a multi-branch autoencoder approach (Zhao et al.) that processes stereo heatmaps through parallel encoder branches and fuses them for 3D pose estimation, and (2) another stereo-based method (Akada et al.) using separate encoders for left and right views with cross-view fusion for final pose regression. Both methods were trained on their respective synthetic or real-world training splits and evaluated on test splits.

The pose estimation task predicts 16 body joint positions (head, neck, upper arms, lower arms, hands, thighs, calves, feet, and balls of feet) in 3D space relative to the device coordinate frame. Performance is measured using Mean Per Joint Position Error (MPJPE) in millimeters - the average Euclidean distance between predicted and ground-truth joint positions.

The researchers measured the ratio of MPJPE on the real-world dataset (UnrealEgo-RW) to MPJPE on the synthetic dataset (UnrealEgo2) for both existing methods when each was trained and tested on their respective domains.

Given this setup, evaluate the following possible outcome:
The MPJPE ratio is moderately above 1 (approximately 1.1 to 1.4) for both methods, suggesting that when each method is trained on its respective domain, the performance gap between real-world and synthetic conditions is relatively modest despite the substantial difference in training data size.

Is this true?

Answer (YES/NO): NO